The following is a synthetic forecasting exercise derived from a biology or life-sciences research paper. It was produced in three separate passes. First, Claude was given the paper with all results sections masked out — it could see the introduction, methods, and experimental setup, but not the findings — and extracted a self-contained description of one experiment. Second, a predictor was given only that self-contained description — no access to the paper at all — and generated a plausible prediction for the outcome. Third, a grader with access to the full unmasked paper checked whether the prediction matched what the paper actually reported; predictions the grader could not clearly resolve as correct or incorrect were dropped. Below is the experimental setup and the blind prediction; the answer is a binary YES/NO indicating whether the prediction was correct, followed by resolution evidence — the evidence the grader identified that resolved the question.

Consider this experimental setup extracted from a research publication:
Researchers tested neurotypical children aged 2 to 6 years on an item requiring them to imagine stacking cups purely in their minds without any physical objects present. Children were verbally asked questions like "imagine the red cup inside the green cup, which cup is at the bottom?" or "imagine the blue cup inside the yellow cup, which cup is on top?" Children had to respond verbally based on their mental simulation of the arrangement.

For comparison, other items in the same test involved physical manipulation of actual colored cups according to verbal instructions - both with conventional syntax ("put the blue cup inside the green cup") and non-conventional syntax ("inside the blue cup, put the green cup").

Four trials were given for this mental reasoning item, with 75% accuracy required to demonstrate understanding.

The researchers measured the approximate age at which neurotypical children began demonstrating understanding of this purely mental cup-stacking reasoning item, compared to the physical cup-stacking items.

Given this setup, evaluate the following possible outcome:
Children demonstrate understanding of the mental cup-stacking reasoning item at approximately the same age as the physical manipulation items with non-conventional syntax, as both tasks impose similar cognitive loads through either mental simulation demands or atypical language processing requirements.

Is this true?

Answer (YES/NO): YES